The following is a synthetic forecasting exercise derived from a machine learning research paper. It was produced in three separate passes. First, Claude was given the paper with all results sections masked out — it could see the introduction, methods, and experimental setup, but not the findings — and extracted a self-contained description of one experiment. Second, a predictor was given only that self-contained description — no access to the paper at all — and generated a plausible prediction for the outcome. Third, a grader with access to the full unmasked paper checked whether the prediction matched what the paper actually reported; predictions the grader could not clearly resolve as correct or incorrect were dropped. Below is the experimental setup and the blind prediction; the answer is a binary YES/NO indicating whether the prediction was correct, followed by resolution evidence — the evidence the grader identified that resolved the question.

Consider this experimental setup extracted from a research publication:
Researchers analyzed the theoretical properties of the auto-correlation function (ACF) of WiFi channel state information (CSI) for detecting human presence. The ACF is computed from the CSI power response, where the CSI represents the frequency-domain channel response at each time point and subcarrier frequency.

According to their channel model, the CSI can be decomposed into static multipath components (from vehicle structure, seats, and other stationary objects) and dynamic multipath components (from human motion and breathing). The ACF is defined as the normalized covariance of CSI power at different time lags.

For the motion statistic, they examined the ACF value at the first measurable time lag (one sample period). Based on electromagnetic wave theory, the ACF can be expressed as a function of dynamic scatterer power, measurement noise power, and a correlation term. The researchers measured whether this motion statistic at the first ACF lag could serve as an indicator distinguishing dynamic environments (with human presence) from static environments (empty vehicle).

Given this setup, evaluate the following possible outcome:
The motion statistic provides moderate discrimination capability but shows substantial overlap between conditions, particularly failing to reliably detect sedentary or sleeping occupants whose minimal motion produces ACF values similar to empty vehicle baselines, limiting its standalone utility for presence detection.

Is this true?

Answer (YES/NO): NO